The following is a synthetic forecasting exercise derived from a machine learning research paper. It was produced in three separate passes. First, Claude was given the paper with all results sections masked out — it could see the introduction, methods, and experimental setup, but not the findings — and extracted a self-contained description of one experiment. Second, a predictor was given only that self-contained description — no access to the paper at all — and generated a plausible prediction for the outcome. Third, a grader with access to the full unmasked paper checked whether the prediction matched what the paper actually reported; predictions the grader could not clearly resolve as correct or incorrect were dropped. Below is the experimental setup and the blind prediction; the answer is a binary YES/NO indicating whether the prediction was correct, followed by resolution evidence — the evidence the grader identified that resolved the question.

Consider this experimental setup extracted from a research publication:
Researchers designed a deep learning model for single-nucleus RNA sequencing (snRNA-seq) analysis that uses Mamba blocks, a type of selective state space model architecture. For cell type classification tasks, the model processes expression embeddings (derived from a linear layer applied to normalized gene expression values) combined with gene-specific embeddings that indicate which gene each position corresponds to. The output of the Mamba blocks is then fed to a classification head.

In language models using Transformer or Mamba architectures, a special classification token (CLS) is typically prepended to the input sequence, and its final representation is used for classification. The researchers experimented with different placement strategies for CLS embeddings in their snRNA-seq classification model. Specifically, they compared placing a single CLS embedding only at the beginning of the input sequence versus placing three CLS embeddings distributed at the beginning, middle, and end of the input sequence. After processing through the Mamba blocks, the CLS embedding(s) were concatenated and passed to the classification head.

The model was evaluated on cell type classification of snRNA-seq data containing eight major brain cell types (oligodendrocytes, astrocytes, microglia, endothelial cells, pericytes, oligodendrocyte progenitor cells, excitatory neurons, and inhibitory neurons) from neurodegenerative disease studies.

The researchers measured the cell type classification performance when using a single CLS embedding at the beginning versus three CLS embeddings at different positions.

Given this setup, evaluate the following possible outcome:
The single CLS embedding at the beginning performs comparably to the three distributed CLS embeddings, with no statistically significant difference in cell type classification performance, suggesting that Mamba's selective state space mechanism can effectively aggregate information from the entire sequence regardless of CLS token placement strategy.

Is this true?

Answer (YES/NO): NO